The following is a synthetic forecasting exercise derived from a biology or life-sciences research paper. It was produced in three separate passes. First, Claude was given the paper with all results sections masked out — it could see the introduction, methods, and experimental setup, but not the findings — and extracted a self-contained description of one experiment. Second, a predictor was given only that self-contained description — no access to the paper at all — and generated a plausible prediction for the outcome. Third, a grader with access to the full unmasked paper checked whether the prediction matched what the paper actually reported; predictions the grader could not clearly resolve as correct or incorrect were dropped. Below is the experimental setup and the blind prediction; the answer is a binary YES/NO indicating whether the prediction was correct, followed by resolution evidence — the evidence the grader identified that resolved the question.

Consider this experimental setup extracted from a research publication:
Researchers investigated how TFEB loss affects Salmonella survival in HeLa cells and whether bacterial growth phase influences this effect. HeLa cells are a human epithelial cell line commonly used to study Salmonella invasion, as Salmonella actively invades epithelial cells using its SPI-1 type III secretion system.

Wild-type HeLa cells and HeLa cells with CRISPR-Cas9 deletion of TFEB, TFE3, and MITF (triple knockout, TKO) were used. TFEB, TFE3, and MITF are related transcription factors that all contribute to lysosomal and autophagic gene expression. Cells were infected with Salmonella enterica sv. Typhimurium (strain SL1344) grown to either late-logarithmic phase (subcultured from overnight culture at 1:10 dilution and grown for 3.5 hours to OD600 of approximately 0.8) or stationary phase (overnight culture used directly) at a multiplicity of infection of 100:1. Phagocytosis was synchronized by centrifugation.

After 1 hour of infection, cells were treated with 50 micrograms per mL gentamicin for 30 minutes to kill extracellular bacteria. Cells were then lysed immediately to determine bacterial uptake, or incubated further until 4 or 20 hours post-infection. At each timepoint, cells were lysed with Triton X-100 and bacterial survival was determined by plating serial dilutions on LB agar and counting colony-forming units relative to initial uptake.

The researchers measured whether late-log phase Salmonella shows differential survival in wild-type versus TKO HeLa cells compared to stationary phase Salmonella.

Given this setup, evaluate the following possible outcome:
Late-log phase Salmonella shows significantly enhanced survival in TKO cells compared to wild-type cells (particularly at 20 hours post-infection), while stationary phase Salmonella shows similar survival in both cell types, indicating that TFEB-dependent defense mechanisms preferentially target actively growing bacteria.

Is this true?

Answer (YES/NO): YES